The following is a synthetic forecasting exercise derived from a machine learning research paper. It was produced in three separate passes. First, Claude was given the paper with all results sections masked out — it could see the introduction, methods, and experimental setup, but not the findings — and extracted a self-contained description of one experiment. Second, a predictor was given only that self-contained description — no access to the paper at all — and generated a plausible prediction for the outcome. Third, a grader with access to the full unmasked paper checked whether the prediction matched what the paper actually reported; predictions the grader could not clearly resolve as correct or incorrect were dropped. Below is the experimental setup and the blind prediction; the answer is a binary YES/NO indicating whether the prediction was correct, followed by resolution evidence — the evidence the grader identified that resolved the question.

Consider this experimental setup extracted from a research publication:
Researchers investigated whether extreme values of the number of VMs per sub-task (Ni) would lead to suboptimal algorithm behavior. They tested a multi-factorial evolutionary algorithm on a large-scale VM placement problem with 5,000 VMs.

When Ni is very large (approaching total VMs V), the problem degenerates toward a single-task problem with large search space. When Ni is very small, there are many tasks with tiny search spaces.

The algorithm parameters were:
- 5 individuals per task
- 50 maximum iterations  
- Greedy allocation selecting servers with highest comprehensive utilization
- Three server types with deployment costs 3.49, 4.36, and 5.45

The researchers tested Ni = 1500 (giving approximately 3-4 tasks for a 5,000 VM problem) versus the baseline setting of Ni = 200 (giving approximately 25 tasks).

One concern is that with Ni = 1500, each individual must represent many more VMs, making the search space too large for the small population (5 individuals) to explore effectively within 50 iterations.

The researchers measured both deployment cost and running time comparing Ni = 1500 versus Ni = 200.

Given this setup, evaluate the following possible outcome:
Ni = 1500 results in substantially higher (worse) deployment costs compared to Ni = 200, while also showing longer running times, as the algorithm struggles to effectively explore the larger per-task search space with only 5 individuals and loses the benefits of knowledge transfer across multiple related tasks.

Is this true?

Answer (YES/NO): YES